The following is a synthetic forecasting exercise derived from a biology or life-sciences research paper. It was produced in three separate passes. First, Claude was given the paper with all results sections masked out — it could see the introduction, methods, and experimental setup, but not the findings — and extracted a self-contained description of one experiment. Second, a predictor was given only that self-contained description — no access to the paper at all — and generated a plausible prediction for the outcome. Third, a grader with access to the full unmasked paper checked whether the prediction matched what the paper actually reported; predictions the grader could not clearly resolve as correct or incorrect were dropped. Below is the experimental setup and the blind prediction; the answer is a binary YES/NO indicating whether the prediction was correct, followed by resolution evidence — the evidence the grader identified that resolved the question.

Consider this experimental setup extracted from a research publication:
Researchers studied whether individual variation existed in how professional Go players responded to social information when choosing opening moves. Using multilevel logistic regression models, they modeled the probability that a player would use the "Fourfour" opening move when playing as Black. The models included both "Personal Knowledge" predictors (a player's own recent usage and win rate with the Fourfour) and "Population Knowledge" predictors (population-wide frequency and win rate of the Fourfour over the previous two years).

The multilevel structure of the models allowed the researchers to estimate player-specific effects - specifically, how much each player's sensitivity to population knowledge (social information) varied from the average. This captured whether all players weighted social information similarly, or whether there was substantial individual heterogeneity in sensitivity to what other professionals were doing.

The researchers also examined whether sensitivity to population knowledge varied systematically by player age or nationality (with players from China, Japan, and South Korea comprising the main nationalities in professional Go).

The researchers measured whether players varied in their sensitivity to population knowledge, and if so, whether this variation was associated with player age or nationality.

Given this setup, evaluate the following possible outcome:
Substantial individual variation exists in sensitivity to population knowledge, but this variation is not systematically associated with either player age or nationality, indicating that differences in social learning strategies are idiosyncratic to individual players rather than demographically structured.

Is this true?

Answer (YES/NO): NO